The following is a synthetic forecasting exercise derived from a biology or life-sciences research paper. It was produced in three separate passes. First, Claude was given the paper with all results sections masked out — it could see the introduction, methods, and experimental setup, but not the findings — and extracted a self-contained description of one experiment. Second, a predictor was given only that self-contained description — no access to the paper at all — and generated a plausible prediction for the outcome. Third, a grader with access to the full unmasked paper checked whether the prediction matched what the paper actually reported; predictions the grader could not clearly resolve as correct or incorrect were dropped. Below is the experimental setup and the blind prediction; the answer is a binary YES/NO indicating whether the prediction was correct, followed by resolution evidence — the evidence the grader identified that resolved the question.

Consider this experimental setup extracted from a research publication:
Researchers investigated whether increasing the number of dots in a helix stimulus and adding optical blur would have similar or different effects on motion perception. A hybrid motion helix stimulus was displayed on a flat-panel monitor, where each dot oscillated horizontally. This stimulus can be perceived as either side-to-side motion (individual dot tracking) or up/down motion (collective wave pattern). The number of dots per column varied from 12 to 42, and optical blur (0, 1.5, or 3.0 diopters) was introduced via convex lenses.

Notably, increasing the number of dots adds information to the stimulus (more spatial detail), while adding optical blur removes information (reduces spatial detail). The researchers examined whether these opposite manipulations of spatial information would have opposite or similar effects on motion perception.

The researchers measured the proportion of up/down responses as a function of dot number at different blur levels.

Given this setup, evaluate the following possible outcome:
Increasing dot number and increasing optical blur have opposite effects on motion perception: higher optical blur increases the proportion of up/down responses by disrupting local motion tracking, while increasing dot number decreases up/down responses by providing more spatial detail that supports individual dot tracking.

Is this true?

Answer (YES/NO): NO